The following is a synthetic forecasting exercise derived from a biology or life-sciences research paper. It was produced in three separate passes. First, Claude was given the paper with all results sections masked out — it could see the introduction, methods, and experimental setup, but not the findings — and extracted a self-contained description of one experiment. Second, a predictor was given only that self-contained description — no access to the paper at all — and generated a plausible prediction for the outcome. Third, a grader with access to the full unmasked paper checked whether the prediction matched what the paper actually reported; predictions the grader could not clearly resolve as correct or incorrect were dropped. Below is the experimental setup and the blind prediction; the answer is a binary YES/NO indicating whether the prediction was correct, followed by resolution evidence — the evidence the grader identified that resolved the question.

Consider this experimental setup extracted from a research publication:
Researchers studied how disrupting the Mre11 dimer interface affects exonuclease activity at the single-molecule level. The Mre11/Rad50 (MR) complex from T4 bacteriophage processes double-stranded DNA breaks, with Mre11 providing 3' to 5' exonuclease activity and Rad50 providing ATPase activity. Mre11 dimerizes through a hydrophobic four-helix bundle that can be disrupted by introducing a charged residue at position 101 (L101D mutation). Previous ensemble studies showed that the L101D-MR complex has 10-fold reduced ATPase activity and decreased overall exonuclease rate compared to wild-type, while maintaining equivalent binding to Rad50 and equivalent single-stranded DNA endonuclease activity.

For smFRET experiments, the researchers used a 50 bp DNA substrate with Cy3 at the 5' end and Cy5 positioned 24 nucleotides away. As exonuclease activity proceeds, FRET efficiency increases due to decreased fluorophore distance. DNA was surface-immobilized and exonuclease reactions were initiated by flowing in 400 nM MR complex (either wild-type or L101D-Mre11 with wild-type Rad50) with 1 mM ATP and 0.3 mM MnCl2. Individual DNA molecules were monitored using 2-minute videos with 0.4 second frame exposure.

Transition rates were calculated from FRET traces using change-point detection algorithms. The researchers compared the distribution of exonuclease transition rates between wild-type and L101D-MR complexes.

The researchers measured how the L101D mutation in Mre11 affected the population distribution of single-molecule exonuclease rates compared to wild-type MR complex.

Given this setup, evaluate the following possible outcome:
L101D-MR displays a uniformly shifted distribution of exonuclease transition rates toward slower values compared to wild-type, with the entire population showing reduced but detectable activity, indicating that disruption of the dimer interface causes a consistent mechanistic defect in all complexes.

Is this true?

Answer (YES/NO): NO